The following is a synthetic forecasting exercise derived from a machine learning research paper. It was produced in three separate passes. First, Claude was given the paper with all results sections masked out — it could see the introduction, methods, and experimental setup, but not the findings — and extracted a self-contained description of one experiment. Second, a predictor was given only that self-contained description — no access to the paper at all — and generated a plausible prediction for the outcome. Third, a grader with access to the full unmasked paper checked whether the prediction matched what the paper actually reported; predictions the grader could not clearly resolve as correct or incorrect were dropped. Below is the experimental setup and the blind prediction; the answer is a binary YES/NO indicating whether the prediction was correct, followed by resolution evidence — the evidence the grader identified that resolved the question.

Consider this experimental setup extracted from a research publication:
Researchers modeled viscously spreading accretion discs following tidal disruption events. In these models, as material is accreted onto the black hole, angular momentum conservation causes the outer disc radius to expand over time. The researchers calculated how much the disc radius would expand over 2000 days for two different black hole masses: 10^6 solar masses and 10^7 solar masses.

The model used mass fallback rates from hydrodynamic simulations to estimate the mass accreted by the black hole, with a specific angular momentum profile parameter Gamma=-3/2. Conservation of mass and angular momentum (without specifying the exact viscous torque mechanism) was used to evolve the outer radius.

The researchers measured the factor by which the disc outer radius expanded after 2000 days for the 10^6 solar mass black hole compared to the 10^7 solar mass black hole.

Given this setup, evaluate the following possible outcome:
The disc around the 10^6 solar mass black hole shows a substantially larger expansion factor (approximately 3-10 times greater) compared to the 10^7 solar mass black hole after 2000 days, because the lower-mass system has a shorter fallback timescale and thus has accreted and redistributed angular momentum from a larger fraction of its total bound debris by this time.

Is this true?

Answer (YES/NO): NO